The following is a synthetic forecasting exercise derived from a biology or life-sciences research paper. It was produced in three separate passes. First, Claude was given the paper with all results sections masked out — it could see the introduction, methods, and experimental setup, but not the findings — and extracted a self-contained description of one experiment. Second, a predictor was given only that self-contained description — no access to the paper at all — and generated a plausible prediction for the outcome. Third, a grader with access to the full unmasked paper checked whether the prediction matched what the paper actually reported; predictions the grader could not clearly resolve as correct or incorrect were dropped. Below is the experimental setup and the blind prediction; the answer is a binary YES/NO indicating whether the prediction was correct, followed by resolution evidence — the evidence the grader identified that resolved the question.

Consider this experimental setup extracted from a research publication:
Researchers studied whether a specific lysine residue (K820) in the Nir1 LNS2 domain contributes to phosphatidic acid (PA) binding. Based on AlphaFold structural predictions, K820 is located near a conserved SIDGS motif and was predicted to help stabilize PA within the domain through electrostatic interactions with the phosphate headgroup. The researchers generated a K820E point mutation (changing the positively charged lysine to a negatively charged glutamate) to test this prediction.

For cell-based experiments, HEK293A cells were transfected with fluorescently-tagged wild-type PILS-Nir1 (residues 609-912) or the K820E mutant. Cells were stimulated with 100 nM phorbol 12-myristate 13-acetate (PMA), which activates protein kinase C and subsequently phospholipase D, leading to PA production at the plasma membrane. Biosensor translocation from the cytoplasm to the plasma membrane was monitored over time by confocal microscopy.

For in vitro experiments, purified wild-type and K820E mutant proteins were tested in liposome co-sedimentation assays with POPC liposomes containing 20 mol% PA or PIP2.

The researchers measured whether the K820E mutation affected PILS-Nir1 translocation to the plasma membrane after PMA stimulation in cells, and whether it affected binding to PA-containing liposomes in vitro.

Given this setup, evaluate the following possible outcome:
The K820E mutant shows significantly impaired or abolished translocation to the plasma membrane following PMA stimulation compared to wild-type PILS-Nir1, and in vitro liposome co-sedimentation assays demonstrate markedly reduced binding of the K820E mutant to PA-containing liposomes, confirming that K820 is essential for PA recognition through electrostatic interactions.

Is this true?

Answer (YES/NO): YES